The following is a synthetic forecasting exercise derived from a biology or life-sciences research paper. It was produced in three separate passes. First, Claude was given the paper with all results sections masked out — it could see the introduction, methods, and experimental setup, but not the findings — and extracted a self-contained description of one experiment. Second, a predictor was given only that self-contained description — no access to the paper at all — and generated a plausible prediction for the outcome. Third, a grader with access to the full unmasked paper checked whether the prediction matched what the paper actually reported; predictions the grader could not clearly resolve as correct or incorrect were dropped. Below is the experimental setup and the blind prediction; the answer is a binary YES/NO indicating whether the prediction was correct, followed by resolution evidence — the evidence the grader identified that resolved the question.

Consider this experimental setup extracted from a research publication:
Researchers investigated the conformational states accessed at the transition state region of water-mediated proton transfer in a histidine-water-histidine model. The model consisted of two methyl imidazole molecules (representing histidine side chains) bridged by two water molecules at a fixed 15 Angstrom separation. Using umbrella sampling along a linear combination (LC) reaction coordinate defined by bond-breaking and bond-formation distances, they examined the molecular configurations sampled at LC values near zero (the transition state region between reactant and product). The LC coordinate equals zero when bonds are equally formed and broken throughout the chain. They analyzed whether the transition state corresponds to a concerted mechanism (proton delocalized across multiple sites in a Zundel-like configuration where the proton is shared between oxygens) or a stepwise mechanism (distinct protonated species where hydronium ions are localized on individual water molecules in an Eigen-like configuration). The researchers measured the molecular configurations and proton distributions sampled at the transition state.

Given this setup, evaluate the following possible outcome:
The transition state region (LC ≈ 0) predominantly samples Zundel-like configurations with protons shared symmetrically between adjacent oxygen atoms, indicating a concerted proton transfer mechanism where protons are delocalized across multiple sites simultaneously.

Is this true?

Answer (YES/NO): YES